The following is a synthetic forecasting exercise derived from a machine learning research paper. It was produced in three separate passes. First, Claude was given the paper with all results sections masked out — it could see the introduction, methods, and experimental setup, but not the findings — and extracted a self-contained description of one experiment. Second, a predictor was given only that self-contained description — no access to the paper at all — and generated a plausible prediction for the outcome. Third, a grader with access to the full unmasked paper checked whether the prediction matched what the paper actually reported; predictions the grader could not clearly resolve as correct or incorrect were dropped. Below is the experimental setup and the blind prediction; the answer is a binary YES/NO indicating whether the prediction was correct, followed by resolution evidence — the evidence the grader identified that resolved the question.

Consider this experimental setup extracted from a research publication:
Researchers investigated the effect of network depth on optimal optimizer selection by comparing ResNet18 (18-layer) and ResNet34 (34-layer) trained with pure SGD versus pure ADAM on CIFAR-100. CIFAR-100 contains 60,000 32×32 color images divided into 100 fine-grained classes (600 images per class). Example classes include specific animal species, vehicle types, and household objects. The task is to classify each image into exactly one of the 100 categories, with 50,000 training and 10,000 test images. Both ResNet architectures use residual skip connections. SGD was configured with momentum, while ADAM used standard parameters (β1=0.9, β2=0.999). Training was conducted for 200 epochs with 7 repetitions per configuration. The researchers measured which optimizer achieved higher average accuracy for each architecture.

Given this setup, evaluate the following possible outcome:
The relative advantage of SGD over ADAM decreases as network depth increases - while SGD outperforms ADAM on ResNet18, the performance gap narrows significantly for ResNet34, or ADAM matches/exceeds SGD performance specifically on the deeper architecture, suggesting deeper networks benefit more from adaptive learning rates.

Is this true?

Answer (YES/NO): NO